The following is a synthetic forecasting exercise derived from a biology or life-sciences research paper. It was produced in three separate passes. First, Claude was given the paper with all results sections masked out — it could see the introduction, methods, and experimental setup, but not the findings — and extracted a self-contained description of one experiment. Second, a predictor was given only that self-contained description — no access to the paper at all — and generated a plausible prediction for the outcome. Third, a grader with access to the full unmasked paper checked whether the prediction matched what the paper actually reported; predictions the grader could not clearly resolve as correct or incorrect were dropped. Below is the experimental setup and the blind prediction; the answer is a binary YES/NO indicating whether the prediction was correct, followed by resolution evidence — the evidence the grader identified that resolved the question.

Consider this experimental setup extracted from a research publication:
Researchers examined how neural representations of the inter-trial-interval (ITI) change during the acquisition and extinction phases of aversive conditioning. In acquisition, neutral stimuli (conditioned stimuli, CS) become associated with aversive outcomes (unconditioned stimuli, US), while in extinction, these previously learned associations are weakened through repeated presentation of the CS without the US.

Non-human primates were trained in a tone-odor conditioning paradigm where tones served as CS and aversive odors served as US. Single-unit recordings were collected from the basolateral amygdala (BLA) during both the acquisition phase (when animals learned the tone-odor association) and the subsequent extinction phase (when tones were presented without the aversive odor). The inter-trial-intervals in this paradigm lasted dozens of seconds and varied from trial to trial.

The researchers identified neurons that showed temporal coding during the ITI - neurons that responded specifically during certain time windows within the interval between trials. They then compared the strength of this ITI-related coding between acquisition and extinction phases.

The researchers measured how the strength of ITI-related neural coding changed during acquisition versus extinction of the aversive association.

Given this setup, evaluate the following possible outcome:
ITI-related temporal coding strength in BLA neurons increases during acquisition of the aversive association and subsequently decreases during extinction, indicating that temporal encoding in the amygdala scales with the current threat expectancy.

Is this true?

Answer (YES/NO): YES